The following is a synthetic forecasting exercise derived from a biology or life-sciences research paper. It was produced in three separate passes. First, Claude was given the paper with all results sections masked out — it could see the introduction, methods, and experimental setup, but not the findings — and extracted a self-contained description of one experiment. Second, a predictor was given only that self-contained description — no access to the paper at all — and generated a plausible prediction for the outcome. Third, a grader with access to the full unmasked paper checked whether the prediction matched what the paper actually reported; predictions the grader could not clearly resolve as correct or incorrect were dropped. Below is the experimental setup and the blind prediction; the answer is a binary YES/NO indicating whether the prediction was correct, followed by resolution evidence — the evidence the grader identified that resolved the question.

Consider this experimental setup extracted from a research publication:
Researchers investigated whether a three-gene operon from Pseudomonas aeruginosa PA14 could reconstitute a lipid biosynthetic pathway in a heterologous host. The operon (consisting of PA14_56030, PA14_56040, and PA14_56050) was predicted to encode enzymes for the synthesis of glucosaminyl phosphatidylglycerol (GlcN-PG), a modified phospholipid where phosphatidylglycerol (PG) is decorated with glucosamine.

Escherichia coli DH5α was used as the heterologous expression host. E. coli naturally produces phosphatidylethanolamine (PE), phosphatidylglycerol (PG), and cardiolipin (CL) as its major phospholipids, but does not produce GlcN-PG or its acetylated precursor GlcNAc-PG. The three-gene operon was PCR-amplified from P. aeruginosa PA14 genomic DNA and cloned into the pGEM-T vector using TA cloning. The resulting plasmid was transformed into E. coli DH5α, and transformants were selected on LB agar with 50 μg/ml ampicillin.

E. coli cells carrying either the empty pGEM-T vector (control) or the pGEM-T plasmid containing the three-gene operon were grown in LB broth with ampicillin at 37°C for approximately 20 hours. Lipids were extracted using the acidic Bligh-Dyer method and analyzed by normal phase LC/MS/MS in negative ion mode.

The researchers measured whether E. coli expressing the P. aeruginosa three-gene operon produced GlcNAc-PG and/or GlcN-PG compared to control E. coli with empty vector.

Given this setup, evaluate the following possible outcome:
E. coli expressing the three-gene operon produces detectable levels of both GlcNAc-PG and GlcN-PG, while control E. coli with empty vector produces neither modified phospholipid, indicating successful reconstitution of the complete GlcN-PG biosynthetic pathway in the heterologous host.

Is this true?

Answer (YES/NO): YES